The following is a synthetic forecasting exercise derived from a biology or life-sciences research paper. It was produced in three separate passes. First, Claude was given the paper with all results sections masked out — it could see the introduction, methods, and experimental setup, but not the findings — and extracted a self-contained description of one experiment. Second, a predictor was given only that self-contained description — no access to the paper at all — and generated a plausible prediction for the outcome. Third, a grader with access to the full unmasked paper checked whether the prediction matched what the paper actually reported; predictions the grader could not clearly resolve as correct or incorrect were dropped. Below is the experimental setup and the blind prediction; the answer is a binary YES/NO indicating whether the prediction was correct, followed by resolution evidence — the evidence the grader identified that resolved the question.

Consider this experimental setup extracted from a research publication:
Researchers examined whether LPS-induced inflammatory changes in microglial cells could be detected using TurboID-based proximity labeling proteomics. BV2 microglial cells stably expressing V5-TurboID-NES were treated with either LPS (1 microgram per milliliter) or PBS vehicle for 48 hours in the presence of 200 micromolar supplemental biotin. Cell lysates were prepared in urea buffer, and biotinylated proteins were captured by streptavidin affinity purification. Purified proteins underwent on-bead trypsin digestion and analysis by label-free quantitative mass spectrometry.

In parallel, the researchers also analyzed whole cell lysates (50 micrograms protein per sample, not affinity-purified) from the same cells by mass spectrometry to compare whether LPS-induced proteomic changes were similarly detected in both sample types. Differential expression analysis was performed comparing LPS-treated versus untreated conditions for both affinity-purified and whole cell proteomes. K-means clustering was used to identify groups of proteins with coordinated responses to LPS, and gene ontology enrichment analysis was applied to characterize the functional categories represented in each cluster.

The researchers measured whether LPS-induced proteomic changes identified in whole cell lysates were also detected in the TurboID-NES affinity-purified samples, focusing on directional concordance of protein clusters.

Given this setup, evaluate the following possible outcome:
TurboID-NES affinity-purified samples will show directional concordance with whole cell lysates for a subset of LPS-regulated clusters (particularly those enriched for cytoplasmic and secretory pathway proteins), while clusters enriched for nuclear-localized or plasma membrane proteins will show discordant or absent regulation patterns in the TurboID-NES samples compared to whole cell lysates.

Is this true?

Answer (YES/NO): NO